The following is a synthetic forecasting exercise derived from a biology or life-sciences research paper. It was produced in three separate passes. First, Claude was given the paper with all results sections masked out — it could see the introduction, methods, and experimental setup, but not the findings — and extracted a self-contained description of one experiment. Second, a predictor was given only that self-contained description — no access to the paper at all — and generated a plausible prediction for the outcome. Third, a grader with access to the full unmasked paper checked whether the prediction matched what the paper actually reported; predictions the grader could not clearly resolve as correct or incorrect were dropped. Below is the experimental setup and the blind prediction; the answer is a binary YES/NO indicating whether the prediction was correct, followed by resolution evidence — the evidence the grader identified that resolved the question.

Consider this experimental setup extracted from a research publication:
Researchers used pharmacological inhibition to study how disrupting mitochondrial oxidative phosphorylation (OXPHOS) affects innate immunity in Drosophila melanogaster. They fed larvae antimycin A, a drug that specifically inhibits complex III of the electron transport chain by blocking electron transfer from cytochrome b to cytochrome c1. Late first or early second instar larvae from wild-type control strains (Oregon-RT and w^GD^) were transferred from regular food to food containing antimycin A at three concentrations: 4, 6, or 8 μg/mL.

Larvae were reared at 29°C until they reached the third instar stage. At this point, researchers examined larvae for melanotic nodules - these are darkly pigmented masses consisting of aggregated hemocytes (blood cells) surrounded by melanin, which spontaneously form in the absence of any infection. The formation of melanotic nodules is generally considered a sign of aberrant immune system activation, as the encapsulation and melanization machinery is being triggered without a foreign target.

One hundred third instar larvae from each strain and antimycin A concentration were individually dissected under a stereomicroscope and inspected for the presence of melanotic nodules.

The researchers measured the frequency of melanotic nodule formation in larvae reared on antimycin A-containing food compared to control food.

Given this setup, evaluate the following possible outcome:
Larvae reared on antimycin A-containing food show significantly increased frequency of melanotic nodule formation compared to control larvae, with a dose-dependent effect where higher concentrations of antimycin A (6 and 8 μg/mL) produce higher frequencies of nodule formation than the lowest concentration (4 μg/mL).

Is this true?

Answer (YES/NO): YES